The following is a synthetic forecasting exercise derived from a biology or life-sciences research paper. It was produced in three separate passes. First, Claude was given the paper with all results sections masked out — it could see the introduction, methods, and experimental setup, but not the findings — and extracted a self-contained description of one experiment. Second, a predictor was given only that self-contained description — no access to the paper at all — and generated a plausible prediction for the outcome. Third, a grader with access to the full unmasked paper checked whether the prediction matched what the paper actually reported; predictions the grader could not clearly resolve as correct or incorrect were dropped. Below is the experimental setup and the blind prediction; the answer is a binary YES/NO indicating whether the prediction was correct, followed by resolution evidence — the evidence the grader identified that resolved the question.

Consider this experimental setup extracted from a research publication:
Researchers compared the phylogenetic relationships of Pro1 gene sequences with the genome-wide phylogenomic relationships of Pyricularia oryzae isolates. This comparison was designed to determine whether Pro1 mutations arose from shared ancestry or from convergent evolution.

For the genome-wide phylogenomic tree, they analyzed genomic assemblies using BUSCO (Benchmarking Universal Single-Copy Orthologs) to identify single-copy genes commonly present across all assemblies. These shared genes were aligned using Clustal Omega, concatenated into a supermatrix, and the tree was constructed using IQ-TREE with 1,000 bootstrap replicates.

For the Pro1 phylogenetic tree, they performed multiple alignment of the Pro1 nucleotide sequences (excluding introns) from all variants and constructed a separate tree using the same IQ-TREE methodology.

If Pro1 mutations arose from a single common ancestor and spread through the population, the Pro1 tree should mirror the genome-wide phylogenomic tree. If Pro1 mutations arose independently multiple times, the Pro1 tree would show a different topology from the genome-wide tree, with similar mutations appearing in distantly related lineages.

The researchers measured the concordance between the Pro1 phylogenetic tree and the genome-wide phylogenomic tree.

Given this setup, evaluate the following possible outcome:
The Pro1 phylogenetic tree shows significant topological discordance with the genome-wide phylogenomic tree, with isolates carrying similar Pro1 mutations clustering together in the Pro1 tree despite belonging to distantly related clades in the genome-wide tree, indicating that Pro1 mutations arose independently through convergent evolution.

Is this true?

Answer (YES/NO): YES